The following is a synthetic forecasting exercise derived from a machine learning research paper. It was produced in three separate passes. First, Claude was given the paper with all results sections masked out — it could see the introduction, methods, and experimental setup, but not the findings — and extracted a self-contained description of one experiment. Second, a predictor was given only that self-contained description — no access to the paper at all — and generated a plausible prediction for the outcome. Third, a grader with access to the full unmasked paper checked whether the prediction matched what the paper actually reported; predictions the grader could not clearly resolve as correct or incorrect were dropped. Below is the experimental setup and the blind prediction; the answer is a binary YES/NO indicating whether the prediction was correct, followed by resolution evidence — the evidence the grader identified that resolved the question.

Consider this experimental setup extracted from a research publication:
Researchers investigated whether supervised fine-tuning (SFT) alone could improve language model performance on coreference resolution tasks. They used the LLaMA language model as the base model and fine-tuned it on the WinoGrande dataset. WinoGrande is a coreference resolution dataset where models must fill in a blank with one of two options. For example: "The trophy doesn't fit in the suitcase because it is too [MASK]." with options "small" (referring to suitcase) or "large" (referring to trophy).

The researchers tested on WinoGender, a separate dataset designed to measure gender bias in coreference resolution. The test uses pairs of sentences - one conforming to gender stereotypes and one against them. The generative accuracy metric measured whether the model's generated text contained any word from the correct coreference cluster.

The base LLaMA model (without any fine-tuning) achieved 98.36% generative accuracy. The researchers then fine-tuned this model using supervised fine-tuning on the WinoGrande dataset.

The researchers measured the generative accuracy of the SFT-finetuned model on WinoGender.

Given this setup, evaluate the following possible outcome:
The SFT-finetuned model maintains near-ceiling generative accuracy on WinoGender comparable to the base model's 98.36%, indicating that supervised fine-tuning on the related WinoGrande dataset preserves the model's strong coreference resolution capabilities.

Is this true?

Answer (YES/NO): NO